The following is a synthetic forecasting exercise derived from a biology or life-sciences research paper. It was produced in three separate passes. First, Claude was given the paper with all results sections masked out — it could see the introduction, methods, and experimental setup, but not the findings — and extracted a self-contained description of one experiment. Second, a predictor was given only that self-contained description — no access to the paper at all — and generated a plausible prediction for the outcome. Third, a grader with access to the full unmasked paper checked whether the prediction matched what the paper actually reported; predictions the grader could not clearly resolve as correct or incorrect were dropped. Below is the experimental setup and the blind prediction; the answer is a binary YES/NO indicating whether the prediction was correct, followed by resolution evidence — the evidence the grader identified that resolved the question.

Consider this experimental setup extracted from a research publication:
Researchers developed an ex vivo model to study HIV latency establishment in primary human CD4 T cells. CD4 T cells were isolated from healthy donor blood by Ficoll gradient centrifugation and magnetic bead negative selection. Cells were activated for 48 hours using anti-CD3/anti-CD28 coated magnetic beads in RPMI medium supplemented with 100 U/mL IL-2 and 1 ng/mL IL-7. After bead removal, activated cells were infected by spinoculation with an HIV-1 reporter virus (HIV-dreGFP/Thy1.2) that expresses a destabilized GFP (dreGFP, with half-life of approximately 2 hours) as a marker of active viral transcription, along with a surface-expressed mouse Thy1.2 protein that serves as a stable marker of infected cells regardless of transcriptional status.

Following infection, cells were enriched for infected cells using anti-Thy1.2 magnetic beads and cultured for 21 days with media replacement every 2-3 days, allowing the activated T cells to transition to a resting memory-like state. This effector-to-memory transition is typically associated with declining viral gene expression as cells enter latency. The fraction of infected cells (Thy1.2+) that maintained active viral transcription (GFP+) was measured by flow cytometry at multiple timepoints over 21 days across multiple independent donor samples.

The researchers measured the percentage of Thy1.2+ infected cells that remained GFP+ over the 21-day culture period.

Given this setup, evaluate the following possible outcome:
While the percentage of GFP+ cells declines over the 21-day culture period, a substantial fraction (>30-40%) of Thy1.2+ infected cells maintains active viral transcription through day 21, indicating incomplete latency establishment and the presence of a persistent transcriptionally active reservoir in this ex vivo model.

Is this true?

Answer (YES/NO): NO